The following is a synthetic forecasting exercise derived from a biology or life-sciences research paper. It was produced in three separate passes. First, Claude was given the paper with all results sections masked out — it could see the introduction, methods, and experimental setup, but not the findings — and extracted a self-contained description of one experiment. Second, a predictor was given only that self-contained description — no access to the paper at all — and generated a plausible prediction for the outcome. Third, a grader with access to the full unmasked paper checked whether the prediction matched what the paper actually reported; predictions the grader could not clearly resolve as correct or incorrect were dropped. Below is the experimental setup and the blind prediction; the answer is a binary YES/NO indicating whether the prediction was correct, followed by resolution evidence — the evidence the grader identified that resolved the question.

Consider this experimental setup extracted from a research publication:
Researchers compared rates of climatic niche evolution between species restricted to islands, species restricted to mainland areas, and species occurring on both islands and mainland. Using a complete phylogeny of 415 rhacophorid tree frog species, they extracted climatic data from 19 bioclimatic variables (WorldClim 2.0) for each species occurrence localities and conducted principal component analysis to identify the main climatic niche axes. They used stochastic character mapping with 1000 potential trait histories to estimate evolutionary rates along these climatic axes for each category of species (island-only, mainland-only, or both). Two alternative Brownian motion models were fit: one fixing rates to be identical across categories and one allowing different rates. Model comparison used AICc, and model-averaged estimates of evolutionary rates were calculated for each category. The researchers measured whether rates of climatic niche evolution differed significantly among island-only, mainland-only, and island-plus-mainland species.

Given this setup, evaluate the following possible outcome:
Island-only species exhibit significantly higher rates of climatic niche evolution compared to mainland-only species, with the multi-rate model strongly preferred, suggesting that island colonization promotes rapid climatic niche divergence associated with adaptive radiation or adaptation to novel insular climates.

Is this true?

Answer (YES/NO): NO